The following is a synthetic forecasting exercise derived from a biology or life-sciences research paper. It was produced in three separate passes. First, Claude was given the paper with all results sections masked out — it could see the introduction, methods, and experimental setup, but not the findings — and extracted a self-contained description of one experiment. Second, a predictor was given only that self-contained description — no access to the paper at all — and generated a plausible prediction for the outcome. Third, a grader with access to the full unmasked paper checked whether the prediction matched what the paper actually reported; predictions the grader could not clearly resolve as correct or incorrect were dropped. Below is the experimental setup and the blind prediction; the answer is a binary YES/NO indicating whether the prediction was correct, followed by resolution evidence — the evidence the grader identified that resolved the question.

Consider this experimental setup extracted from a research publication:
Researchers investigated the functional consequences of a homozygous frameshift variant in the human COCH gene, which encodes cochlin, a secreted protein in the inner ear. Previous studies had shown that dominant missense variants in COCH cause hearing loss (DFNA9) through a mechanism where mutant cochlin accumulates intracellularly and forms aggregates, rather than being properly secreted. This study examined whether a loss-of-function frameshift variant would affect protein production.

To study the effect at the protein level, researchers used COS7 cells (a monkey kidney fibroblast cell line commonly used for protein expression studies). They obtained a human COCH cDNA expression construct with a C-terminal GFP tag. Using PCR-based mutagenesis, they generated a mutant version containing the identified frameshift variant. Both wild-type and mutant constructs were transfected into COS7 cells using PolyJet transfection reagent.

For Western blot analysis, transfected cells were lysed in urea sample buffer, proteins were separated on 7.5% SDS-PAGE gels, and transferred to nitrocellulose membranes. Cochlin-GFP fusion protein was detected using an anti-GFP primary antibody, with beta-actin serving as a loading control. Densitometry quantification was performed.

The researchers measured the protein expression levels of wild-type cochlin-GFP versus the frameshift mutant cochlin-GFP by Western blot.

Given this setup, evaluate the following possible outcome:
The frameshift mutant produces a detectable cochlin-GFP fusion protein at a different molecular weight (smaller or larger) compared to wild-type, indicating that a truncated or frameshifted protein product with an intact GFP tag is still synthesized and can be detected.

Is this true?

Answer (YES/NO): NO